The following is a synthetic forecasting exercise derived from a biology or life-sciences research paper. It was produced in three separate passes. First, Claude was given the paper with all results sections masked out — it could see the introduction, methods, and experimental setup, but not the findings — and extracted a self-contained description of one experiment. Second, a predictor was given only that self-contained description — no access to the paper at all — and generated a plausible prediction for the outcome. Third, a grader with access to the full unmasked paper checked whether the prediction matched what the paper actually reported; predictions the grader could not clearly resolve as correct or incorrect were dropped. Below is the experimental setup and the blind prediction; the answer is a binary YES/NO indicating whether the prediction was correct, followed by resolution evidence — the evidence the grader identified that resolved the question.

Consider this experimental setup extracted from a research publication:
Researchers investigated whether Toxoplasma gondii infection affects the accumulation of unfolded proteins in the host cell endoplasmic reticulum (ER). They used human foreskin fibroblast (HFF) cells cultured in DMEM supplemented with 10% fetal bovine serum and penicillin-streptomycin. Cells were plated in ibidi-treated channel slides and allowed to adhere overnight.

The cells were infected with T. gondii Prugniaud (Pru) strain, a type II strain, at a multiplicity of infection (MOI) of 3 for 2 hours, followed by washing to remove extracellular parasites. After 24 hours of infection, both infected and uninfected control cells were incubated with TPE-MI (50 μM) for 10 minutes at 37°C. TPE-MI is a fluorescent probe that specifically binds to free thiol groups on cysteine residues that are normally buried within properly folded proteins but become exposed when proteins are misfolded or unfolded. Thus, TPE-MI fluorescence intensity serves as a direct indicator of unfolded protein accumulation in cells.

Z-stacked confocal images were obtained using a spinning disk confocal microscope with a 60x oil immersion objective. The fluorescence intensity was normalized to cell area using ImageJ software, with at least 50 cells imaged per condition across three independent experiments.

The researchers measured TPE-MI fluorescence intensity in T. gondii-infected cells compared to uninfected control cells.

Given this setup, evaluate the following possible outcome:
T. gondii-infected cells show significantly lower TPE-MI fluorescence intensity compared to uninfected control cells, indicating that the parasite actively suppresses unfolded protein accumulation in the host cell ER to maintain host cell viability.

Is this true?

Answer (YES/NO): NO